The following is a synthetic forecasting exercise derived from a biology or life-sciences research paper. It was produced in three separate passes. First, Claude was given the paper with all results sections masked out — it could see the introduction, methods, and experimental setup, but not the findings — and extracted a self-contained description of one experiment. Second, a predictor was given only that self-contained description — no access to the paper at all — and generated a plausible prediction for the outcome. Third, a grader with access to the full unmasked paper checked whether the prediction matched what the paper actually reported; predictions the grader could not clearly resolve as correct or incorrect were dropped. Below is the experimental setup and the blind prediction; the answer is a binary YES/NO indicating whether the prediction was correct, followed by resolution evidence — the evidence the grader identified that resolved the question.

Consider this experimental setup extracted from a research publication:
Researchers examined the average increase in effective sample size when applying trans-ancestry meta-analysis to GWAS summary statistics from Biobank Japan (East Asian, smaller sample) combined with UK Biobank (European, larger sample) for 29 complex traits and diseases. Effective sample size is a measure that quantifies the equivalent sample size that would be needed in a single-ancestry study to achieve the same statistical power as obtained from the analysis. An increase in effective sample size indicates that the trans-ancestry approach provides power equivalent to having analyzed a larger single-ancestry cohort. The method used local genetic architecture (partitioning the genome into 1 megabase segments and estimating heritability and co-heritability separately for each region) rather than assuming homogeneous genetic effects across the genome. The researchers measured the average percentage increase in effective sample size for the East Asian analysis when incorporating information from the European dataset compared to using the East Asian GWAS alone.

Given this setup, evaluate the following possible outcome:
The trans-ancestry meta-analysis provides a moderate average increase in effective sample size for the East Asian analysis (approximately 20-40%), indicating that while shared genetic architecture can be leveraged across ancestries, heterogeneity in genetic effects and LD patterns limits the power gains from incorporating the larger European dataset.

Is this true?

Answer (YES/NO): NO